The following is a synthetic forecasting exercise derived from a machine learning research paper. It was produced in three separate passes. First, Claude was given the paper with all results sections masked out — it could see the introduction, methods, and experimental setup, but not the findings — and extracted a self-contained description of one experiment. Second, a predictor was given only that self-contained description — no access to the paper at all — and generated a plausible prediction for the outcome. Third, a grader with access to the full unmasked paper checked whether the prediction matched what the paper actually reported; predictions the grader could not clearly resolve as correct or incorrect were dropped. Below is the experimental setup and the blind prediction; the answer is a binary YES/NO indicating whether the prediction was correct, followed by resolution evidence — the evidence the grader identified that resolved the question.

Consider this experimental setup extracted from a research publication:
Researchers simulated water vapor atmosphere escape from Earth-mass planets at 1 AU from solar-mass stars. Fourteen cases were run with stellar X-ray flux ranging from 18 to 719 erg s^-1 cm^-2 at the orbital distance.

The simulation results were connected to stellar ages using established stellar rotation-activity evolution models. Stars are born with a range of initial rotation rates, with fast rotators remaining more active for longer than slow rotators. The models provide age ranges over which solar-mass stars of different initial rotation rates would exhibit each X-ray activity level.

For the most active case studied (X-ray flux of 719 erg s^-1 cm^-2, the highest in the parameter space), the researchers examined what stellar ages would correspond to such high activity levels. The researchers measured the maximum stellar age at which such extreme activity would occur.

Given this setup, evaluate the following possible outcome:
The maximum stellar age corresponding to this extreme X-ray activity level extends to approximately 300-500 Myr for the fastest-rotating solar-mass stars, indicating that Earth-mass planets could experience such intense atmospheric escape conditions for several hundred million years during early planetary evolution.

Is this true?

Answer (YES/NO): NO